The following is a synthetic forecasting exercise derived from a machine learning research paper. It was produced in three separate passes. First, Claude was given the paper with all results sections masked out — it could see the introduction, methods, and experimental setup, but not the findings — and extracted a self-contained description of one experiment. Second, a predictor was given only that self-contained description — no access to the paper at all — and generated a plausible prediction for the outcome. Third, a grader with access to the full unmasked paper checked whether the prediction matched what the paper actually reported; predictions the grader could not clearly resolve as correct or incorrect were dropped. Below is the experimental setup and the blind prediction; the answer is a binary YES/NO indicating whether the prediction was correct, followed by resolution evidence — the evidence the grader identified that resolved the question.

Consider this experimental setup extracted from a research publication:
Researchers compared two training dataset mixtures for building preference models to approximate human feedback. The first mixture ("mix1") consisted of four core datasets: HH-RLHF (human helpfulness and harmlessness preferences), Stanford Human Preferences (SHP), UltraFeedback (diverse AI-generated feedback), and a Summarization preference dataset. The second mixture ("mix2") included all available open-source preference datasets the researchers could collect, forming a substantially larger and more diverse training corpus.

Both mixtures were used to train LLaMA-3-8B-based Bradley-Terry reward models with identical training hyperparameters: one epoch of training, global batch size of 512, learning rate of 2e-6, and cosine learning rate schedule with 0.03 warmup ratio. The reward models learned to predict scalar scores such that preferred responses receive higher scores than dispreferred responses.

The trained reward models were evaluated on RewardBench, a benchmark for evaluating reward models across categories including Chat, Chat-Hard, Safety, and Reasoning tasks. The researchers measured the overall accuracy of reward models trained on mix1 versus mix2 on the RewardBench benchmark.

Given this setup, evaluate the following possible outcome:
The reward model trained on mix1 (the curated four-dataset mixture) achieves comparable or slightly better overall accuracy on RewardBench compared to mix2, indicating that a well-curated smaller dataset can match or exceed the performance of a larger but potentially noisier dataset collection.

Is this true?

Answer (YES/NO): NO